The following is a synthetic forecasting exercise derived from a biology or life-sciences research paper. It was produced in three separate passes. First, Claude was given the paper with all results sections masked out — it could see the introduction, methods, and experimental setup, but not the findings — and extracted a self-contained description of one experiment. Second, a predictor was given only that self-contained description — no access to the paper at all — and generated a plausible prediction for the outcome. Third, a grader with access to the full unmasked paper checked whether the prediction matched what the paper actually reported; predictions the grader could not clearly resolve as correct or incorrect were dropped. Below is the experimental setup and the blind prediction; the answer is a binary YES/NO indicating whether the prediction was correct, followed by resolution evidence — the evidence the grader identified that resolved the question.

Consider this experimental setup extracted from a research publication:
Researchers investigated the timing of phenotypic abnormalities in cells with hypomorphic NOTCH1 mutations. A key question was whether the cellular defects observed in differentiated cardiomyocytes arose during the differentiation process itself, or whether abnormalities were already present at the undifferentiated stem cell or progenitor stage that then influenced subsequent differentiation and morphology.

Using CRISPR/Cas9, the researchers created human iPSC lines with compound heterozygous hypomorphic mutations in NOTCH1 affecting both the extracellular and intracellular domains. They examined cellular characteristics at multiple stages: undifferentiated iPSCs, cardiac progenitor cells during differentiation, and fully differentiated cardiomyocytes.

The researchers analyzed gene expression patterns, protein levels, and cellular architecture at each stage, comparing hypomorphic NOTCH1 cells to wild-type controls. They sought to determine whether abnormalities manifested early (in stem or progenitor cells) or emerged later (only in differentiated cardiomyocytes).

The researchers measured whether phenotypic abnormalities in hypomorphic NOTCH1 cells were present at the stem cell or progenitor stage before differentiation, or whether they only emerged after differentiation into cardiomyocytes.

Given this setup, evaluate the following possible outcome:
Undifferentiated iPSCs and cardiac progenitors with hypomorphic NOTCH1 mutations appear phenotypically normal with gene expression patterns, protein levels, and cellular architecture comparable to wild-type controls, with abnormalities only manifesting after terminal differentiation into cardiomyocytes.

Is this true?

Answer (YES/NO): NO